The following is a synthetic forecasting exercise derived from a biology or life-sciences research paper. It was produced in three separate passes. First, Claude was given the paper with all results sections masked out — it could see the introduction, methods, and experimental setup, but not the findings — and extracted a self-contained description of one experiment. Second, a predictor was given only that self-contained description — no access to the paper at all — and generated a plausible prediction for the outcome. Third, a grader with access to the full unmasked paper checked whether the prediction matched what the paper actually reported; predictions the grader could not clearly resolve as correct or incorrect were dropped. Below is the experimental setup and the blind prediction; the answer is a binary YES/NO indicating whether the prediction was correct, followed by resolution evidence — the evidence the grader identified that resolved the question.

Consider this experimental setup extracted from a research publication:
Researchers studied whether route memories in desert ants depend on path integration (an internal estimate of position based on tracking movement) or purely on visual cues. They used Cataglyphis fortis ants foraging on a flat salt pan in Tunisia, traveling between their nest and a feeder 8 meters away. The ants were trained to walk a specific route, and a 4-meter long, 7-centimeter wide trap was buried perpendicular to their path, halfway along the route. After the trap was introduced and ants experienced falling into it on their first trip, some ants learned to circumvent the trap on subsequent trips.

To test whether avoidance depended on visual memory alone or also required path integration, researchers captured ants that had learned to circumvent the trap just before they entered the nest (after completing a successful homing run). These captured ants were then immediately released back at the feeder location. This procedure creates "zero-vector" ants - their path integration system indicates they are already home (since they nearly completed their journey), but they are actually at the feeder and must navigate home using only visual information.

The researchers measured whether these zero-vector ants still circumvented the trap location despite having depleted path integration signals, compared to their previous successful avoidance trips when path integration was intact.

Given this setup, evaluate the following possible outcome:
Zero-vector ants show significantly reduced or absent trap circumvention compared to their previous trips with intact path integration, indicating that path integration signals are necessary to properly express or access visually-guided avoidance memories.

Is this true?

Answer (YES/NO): NO